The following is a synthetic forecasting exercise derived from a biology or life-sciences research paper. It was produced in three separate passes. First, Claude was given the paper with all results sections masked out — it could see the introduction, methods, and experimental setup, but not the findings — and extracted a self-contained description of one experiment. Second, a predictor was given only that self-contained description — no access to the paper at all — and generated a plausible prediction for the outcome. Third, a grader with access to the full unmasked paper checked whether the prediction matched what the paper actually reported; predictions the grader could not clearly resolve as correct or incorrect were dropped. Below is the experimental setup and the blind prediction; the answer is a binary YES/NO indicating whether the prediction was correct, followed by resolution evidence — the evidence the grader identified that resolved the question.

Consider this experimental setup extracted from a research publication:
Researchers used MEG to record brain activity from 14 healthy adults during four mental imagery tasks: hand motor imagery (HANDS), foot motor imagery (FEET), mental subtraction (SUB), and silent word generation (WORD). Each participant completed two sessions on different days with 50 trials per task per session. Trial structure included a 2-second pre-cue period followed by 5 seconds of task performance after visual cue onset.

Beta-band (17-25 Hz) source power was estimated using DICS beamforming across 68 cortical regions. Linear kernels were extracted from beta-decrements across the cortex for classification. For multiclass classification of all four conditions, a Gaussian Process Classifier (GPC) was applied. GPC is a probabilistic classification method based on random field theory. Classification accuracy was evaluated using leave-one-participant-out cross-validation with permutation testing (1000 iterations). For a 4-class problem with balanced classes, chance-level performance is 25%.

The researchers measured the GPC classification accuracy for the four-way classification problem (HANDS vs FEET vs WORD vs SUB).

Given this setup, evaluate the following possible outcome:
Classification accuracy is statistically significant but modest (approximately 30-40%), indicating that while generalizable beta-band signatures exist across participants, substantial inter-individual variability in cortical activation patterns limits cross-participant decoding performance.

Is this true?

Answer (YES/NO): NO